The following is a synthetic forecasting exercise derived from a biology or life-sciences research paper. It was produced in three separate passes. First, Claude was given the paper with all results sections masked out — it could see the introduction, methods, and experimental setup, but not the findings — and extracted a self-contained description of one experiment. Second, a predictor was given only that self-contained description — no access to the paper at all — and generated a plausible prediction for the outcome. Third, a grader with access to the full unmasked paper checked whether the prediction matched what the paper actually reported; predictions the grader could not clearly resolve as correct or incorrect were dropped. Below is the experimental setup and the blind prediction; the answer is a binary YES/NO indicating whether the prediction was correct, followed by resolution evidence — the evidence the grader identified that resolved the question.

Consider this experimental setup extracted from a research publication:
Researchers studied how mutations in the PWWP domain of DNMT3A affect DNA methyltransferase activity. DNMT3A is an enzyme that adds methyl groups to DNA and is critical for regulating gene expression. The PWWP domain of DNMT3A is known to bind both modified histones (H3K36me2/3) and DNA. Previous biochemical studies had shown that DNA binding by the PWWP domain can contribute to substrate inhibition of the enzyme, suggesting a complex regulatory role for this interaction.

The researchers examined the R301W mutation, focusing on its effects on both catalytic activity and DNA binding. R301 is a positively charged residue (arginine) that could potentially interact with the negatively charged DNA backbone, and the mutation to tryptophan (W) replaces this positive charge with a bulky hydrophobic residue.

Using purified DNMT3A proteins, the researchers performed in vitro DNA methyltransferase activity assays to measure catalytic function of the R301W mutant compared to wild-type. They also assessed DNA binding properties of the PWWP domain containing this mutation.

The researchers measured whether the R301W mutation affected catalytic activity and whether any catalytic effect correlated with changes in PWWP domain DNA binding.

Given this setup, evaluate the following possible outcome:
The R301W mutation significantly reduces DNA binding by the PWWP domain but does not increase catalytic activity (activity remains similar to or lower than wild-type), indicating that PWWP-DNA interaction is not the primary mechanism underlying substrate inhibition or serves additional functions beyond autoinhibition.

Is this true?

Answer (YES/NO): YES